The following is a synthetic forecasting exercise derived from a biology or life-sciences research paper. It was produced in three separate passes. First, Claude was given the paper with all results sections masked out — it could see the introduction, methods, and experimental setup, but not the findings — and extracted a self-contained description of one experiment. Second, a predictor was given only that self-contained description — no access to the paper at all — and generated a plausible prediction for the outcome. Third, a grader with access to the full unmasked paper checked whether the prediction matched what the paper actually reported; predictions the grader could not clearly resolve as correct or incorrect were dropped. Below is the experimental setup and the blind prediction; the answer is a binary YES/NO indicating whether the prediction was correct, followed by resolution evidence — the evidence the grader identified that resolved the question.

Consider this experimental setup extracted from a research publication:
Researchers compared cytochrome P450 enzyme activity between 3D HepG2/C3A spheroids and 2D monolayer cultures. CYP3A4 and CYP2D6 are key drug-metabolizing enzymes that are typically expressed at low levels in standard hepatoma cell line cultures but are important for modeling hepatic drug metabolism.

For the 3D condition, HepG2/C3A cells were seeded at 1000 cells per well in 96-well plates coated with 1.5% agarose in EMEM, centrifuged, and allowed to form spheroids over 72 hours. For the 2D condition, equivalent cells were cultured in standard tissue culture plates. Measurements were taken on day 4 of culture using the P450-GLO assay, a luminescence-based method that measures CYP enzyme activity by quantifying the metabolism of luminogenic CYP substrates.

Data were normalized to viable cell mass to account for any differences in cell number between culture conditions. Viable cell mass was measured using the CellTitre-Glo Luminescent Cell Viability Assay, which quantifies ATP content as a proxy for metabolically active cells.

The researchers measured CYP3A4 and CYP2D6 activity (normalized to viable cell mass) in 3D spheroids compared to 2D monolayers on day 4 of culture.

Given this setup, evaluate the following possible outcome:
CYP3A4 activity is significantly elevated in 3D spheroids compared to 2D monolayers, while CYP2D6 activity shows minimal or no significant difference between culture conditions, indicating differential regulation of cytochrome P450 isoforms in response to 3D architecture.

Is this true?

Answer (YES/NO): NO